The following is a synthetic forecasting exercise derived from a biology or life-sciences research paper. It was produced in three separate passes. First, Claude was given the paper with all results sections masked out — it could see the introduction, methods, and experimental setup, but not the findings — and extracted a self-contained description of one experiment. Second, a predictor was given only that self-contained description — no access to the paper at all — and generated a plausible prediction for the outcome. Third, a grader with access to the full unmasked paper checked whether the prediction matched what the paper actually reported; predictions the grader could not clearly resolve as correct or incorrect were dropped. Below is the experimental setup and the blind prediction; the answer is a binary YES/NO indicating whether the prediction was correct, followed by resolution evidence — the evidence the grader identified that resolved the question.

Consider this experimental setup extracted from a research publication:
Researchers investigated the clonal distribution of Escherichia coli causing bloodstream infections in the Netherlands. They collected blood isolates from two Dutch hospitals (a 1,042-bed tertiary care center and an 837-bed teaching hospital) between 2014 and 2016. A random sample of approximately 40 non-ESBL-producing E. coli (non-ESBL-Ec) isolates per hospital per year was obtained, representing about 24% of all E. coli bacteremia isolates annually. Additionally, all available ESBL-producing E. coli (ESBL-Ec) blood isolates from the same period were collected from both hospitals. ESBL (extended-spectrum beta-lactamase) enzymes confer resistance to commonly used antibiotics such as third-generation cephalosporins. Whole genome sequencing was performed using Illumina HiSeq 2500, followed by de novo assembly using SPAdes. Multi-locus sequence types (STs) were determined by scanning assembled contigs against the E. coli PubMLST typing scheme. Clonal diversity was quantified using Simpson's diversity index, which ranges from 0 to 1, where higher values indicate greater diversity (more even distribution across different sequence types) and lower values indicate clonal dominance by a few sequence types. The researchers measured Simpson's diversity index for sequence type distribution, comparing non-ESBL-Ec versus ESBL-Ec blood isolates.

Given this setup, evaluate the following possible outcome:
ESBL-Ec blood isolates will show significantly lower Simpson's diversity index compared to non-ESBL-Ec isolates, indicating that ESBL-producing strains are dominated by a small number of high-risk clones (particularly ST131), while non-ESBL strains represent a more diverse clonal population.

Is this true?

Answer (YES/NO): YES